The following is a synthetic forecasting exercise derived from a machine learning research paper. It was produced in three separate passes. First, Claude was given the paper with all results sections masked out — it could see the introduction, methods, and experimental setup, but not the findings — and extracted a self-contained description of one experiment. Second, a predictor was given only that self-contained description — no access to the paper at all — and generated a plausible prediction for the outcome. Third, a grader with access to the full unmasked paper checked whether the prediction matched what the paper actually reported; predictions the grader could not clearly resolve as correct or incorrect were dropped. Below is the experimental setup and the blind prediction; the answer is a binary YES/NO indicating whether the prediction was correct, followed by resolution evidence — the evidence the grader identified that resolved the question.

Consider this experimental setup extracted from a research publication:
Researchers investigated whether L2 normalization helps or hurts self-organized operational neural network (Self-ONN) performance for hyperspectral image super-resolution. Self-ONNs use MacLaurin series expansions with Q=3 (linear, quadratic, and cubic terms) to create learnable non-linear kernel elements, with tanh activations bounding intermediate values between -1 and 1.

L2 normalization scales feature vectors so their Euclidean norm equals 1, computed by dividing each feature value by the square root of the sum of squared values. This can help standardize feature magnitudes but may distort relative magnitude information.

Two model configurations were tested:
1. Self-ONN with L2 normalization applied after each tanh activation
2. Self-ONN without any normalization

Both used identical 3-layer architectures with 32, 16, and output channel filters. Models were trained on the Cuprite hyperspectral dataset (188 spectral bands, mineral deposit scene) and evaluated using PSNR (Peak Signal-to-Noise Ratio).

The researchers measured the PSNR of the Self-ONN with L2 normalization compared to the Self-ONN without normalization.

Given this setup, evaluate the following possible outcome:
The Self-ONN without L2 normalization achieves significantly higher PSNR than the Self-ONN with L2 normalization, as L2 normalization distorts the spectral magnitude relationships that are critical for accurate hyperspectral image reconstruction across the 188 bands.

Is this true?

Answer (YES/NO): NO